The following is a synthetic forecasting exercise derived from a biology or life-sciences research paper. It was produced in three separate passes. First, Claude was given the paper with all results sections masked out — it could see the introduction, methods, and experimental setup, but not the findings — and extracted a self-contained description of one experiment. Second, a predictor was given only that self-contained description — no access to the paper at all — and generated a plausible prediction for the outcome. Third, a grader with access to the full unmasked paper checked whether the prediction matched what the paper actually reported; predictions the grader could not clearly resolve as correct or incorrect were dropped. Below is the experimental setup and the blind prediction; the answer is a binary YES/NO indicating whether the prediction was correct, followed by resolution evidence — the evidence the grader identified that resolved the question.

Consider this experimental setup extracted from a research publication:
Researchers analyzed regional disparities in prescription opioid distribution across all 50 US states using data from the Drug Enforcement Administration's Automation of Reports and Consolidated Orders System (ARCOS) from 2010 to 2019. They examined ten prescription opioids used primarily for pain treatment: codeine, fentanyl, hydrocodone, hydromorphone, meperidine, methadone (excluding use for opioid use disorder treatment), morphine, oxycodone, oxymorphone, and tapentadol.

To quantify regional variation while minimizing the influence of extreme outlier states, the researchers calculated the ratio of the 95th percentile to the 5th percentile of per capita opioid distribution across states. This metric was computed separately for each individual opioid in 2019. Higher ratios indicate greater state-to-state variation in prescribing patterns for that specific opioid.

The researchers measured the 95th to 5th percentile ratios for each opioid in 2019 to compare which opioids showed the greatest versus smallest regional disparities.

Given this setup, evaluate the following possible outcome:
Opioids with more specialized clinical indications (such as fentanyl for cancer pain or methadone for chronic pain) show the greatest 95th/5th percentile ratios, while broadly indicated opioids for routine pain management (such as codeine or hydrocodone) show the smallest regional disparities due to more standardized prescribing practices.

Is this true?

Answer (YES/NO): NO